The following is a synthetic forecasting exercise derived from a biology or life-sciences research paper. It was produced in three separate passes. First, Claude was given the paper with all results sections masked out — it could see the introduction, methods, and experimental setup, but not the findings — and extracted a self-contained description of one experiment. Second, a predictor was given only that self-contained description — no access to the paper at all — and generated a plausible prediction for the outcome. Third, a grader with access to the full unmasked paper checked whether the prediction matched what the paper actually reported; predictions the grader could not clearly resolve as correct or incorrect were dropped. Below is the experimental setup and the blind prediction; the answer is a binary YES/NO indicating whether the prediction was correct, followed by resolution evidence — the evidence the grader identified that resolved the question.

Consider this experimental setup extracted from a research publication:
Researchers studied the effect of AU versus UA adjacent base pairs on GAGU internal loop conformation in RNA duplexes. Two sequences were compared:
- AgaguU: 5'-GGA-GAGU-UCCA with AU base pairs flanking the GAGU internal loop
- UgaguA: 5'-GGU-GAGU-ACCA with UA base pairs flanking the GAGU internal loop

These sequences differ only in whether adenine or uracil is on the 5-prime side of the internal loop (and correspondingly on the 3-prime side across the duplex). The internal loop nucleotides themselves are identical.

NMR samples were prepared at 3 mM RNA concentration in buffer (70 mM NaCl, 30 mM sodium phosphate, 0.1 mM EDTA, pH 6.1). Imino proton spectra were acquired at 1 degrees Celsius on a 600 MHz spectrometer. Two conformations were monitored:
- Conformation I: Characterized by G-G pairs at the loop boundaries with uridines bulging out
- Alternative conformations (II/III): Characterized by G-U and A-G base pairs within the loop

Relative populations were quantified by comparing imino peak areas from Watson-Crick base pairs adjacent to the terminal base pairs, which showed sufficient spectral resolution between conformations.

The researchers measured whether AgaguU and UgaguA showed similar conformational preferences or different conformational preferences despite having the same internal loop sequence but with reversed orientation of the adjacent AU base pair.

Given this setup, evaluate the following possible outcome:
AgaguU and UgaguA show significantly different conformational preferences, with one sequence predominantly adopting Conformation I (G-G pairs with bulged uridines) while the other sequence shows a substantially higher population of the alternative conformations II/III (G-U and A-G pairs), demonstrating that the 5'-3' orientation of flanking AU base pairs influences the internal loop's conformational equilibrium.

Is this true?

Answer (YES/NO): YES